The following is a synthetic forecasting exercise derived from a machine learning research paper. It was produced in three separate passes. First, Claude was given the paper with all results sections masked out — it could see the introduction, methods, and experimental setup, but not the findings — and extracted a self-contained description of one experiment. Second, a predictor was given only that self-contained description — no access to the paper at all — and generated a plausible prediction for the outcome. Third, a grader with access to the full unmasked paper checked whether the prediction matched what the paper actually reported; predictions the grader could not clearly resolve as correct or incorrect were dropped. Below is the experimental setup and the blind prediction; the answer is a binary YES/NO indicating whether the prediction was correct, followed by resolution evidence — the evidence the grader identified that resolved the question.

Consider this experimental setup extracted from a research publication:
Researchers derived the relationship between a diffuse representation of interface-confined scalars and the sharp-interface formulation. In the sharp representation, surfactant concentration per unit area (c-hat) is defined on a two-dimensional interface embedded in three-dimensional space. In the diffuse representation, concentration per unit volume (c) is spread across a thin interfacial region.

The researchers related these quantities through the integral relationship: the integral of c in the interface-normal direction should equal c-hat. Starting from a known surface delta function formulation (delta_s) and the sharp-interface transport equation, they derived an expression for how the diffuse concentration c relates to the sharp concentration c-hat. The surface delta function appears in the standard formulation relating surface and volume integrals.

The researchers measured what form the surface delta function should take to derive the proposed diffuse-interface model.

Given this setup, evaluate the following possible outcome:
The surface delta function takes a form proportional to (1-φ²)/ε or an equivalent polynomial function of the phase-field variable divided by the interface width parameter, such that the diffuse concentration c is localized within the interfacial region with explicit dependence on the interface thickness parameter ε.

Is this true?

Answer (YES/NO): NO